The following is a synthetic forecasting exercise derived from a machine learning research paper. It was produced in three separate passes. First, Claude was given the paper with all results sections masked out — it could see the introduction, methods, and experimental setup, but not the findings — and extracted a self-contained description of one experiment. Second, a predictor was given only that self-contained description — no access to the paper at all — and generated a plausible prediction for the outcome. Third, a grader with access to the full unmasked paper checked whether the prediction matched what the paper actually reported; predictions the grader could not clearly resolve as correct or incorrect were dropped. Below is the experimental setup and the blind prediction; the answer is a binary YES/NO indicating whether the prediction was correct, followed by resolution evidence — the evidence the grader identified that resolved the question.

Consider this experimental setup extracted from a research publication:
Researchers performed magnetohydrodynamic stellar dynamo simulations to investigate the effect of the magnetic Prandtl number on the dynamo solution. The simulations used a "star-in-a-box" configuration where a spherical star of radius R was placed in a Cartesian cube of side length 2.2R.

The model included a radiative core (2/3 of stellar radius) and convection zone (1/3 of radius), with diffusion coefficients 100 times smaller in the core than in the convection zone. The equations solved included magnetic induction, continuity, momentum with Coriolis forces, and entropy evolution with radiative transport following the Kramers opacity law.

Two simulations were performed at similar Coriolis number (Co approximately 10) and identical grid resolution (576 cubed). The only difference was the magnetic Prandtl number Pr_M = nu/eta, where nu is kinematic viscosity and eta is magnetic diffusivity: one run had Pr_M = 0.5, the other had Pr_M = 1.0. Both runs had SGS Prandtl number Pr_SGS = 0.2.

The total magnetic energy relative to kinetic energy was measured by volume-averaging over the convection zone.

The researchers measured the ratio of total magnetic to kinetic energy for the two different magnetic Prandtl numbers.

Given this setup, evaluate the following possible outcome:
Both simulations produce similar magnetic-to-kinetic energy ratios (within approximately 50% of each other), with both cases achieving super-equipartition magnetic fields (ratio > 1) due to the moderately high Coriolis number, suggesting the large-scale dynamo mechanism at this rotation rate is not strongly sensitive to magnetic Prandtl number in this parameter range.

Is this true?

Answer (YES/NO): NO